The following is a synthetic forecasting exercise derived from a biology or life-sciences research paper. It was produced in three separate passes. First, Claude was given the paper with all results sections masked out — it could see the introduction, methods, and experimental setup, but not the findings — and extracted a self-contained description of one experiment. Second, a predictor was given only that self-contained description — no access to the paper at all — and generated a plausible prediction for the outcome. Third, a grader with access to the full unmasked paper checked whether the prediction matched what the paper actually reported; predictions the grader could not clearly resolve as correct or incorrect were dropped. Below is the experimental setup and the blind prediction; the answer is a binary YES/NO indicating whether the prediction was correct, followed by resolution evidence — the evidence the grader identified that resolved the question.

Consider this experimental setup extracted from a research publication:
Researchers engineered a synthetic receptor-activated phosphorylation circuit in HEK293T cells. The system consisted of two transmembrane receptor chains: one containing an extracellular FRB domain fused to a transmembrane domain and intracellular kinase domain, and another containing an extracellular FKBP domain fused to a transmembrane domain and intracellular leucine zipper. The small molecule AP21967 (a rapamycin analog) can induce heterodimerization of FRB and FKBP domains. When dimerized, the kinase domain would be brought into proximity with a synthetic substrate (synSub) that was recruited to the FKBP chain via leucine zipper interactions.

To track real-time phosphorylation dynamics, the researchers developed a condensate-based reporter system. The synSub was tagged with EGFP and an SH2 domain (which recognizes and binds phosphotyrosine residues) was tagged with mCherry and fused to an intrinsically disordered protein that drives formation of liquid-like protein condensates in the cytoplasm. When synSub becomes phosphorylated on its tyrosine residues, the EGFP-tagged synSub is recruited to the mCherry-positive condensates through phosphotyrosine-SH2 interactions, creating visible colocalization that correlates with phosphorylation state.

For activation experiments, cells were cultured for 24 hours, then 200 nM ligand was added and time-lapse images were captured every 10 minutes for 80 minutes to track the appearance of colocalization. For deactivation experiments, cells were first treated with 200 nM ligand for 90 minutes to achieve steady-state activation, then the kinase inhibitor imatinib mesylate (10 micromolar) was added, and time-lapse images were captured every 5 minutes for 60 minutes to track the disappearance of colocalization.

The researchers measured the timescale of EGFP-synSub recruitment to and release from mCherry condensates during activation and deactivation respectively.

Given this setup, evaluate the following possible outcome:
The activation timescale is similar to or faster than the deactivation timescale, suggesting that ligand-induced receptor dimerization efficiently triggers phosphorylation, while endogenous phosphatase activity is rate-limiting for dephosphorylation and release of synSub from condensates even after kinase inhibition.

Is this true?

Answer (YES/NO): NO